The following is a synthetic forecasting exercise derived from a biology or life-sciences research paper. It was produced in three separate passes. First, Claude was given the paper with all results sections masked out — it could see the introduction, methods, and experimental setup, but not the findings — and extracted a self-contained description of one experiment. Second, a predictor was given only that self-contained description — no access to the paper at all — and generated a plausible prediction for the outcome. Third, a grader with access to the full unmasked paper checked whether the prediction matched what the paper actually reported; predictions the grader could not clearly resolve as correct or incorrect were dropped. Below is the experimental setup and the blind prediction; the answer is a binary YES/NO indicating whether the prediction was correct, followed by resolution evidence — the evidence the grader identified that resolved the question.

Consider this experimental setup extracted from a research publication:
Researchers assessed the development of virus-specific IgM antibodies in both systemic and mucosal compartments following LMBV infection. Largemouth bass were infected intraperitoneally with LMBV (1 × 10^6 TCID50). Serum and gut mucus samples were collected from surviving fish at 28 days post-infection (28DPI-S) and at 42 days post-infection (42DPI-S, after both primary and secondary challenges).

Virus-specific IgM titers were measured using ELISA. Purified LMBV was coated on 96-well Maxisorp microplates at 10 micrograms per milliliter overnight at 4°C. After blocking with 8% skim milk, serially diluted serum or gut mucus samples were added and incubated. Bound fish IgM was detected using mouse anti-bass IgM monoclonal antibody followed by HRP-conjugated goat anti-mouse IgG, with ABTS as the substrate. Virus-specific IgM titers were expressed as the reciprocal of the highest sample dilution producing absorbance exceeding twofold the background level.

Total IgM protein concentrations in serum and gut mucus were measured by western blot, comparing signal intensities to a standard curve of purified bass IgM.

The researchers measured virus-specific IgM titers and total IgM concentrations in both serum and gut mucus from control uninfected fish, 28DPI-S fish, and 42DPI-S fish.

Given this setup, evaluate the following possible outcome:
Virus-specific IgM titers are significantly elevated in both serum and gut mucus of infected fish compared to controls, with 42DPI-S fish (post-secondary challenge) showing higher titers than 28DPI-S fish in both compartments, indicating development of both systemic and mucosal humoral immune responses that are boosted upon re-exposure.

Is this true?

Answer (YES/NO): YES